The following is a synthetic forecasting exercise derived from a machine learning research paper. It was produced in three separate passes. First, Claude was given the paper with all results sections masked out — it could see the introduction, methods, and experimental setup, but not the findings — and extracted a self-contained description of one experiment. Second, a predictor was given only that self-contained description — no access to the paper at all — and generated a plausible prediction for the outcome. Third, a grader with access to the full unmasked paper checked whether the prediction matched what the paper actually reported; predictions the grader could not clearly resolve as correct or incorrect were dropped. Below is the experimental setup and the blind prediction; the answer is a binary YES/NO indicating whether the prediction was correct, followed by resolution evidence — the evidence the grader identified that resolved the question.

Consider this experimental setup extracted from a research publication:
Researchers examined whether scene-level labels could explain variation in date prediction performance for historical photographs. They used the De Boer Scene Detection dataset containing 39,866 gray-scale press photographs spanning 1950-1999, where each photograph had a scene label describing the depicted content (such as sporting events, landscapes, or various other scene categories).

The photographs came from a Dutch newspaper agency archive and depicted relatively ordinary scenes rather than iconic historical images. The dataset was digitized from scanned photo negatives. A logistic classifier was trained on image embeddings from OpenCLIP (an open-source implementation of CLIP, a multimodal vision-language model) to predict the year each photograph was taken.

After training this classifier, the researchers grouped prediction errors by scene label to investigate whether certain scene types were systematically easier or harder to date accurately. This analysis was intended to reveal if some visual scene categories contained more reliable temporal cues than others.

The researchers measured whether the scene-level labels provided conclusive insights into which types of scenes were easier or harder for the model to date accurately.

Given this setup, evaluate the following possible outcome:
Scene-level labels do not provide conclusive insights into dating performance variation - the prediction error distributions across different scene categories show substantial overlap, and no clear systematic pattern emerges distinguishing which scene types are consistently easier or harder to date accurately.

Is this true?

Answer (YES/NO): YES